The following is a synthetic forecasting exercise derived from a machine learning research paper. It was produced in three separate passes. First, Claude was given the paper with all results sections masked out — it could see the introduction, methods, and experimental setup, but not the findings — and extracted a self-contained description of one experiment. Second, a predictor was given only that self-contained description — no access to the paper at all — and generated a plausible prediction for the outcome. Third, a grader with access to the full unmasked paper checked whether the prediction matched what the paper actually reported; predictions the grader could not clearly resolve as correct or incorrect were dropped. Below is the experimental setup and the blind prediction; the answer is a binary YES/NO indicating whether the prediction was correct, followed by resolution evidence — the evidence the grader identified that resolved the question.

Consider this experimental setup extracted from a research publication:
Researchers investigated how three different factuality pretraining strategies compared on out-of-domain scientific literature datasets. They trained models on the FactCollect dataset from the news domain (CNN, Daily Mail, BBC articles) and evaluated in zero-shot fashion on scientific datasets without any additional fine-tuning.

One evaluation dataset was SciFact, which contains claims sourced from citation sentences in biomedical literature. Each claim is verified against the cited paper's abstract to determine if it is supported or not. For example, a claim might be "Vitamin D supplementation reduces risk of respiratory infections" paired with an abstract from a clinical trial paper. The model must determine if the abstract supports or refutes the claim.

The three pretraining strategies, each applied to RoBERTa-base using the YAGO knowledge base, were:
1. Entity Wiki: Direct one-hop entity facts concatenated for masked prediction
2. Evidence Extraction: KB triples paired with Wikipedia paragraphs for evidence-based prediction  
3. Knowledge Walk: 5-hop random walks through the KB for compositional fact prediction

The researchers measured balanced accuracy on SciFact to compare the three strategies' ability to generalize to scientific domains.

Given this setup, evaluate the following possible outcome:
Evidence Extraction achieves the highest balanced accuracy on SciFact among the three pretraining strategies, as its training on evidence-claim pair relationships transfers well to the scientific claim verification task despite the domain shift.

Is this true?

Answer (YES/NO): NO